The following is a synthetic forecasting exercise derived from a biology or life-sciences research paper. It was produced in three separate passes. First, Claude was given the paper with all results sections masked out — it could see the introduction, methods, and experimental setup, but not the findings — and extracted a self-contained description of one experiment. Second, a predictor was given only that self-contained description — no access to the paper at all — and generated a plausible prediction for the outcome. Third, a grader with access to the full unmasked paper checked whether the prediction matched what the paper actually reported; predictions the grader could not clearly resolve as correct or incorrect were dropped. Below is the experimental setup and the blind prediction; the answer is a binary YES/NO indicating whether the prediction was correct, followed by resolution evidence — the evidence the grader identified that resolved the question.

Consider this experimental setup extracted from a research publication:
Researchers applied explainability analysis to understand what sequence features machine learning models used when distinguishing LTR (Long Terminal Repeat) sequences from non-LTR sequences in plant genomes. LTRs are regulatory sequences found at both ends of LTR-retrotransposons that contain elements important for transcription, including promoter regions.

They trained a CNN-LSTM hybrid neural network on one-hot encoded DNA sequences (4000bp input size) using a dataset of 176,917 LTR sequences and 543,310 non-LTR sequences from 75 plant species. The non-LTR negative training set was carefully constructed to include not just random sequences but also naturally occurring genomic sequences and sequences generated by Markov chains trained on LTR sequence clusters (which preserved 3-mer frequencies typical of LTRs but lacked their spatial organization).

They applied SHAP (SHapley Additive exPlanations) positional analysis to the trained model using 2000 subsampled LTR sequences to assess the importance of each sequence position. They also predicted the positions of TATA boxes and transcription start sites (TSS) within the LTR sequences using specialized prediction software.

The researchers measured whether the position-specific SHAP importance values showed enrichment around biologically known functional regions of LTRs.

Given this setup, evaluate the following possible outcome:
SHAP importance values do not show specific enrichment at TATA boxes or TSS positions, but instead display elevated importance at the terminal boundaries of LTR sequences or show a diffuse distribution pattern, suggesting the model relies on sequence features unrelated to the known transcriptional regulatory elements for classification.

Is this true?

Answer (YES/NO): NO